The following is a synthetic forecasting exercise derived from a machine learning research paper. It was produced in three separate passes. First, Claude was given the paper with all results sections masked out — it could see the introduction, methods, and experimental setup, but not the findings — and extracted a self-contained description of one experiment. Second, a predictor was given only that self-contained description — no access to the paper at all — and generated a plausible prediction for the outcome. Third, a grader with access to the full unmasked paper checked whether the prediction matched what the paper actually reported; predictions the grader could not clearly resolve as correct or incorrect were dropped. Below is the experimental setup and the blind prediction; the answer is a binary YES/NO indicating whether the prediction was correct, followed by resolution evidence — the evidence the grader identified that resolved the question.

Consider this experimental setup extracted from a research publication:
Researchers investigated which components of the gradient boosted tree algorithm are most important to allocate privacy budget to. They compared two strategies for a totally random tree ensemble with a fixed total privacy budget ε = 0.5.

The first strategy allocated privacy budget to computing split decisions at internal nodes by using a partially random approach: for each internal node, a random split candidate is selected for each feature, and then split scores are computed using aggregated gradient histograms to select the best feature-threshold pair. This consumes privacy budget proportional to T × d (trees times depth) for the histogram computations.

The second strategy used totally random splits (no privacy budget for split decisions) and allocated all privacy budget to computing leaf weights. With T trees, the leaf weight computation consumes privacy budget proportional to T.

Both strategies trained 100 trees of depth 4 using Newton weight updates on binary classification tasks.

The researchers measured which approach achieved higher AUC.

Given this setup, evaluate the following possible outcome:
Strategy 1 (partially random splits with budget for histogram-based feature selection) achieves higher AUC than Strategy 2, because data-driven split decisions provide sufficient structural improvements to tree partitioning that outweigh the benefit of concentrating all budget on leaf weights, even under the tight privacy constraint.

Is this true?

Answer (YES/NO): NO